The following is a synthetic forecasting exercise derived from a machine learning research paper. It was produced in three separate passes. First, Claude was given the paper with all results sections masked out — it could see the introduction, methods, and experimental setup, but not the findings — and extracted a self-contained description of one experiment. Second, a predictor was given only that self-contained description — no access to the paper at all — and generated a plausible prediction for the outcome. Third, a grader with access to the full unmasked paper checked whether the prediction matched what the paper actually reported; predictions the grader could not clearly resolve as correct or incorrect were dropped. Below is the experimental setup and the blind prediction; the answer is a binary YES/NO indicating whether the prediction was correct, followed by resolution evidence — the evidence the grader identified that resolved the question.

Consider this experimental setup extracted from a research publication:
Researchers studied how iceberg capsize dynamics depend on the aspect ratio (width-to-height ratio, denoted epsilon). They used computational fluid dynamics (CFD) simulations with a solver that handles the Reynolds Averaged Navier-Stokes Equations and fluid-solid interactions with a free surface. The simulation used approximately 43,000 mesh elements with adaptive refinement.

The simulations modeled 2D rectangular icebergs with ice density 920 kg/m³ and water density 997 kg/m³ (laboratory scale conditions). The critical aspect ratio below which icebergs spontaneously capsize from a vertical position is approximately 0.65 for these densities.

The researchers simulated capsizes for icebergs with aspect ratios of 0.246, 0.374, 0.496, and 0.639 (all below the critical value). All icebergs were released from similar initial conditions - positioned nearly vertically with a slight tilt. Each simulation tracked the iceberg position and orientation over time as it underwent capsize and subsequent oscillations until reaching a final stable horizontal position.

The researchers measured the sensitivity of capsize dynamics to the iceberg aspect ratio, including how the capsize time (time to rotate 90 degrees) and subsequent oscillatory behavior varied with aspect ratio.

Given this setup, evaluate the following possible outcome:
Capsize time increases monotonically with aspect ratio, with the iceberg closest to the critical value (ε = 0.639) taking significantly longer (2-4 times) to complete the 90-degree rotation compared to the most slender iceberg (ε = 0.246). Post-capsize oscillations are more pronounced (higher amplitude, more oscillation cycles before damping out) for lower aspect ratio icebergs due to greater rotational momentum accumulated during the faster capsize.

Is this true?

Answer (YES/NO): NO